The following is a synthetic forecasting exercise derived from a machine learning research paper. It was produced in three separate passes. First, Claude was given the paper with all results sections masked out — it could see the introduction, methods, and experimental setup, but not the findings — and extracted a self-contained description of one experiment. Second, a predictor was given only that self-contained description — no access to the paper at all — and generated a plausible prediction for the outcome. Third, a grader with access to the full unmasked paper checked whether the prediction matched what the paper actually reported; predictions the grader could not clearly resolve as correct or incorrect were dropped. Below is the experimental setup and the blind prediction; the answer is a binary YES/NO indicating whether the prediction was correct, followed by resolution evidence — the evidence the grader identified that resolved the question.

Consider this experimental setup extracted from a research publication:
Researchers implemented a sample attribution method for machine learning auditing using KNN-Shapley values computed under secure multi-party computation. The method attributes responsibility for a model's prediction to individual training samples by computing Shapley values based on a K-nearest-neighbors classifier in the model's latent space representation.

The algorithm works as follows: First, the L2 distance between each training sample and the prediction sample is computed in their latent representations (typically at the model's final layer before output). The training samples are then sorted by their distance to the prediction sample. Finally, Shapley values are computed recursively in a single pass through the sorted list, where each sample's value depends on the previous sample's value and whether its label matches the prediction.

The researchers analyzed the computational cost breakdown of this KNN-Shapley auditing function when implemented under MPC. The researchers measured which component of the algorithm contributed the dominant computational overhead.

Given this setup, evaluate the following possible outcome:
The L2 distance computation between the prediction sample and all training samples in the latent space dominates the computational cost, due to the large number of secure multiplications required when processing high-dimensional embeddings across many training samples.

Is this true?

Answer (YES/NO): NO